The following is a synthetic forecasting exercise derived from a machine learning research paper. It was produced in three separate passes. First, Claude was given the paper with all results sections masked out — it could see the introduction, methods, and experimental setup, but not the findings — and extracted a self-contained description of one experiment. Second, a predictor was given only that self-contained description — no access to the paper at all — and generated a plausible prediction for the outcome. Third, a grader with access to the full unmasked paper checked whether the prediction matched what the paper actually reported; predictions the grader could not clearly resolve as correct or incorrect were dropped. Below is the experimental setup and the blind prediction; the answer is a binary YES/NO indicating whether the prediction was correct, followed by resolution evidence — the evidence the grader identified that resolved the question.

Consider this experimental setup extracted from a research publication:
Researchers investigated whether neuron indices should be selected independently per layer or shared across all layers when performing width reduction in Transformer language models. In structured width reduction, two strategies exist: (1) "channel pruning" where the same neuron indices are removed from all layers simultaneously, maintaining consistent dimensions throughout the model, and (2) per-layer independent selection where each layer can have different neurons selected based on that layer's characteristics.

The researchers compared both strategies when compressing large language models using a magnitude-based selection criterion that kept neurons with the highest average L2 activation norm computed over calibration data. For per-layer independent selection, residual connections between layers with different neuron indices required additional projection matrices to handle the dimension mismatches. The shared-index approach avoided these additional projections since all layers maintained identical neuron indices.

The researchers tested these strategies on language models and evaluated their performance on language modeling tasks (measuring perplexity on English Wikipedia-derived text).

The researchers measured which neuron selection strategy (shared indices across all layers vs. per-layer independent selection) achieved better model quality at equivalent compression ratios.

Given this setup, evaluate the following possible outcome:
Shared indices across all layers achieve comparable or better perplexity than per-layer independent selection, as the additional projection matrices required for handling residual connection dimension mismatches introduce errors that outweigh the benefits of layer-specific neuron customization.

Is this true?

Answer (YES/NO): NO